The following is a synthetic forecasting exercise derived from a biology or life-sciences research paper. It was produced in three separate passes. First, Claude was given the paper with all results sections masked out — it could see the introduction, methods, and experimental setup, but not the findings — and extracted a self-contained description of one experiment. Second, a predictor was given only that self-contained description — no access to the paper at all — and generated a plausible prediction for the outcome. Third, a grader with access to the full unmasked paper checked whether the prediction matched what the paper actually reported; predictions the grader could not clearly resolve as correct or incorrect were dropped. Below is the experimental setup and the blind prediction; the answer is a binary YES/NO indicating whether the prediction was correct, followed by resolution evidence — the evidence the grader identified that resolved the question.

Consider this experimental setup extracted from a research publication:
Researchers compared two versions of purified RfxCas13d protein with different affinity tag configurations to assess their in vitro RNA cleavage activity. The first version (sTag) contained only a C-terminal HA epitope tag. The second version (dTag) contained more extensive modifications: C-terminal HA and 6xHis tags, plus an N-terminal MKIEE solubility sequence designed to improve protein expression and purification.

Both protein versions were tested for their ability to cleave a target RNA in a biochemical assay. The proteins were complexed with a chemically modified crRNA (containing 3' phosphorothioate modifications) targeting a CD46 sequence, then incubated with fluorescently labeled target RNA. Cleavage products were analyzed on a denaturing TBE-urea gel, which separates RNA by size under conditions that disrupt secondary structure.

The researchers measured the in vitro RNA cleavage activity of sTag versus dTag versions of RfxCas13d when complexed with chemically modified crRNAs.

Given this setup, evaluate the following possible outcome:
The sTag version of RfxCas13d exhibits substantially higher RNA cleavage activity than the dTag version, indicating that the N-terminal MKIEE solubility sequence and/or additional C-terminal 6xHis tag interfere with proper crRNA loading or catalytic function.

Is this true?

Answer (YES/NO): NO